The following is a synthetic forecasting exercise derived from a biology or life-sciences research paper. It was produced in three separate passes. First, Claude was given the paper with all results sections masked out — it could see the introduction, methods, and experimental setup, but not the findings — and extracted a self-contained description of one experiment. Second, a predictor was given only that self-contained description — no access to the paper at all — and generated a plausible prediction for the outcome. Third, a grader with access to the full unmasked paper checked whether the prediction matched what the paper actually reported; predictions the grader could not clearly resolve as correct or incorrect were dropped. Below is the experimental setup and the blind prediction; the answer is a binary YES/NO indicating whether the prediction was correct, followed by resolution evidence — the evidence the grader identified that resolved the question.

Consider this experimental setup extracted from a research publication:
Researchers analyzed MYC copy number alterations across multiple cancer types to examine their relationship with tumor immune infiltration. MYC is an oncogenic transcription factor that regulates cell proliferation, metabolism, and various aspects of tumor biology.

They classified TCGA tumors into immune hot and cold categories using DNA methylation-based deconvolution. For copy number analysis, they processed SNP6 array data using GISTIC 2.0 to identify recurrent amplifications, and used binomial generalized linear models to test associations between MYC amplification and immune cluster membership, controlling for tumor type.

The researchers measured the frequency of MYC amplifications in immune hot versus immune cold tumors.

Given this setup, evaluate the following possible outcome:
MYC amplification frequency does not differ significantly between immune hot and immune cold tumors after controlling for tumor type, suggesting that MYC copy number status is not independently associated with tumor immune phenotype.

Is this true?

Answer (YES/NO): NO